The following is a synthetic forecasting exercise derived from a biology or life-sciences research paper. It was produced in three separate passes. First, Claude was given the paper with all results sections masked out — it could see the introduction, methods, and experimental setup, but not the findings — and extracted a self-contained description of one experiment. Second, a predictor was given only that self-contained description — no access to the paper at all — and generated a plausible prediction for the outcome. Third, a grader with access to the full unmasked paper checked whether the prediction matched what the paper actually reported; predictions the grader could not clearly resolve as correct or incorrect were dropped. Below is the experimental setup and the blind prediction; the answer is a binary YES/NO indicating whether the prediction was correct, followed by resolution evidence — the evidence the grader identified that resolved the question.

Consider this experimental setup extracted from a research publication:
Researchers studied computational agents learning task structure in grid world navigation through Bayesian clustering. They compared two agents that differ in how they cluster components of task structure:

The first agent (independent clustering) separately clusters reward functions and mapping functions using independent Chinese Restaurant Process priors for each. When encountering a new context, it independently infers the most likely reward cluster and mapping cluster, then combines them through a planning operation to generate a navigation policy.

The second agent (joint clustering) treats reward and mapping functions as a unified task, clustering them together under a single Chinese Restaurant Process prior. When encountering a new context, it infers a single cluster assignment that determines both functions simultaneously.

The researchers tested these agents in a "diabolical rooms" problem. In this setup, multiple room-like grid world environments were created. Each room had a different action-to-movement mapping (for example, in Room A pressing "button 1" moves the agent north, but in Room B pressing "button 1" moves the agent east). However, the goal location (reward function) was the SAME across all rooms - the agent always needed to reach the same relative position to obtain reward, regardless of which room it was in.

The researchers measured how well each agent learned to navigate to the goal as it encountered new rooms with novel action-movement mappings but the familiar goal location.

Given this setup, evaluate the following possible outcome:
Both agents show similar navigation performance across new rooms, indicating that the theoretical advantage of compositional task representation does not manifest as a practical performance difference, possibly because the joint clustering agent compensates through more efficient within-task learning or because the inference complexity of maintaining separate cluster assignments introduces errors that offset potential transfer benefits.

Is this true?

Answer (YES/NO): NO